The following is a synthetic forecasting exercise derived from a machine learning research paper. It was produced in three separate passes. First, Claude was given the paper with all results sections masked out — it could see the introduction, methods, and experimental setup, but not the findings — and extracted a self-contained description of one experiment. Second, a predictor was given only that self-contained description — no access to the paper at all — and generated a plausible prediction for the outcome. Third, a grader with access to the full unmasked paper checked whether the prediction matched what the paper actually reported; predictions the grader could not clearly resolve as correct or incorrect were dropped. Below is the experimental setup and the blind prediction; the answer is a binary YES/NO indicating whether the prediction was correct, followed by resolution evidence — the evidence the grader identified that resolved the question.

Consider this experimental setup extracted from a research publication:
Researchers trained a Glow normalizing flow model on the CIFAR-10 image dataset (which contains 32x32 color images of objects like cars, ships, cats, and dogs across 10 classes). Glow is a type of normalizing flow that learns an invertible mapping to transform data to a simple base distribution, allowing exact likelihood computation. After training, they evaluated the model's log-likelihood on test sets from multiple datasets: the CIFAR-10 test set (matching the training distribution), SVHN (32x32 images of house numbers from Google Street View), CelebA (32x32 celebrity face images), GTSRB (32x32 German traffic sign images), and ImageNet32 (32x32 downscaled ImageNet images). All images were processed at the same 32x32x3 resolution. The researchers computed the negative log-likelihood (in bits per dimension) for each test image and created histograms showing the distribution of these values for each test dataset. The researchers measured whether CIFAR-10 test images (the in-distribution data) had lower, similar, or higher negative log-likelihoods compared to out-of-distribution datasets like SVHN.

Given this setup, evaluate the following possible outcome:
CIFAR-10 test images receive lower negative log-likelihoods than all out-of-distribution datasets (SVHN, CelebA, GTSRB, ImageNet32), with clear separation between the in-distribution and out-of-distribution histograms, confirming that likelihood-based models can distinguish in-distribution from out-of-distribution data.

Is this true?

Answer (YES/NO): NO